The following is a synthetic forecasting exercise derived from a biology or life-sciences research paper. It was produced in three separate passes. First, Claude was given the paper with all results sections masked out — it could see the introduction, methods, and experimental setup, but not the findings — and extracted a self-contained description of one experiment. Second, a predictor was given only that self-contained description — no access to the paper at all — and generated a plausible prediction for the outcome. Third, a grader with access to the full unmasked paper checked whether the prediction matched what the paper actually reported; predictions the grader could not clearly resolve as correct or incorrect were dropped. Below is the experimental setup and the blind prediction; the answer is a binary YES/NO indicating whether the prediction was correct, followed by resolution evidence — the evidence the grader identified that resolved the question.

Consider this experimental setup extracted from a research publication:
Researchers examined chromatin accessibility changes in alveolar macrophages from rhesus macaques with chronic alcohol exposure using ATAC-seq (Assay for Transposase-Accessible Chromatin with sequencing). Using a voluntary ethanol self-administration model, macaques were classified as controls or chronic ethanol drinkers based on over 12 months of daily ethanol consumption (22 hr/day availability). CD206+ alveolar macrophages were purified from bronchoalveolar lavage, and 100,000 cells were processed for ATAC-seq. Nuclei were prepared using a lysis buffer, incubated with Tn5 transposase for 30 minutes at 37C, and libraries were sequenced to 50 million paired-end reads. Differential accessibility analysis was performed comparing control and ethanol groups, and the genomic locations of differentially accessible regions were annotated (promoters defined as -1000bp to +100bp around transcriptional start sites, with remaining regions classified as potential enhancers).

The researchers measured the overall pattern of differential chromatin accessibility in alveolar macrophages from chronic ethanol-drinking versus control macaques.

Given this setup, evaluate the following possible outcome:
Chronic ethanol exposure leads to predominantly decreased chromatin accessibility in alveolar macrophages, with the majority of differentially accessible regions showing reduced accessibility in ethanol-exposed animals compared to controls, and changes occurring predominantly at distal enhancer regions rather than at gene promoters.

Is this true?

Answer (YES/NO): NO